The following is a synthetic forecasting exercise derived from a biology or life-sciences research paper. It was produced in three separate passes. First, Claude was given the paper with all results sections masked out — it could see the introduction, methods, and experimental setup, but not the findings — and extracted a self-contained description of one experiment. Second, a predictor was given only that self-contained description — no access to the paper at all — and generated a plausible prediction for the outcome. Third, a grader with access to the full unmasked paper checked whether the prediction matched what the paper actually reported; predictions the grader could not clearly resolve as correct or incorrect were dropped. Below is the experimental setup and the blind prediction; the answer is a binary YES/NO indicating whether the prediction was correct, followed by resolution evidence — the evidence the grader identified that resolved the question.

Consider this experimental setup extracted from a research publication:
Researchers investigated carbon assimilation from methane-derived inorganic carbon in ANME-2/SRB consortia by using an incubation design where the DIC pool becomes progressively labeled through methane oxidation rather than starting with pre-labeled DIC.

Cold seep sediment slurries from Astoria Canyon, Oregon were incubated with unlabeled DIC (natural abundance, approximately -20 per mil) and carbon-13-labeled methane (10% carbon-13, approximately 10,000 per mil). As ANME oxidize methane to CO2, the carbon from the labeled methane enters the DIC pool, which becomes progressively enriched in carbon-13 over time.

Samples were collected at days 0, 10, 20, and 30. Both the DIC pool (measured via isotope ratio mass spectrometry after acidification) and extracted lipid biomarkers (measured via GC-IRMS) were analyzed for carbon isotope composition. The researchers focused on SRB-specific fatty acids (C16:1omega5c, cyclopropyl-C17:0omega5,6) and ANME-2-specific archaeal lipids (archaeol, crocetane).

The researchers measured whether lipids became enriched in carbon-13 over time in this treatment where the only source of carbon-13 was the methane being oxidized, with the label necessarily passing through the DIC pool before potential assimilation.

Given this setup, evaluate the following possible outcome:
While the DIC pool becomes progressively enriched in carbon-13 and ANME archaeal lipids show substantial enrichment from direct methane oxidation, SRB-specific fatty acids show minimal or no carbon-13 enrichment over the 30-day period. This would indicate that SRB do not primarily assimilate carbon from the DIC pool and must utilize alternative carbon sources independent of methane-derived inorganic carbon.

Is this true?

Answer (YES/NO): NO